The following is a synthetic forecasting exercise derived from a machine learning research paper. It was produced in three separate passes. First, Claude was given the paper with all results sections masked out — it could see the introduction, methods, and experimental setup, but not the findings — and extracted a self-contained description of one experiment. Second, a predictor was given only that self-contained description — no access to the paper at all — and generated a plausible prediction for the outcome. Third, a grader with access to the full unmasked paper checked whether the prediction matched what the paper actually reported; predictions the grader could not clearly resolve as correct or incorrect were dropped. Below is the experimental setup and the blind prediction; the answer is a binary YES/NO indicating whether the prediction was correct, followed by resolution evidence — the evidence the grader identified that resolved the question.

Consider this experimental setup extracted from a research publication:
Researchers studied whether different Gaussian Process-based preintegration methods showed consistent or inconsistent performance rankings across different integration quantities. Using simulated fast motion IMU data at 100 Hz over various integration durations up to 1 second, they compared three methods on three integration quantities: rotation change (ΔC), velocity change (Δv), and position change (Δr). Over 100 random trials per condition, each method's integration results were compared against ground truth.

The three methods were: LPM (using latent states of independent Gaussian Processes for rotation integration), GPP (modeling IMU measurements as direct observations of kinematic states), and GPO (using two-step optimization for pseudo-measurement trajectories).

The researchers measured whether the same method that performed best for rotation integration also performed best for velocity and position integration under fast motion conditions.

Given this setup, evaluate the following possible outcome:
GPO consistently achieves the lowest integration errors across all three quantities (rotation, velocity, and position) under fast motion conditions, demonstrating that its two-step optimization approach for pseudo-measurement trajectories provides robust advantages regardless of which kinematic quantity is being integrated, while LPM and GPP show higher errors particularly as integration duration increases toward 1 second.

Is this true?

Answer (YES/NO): NO